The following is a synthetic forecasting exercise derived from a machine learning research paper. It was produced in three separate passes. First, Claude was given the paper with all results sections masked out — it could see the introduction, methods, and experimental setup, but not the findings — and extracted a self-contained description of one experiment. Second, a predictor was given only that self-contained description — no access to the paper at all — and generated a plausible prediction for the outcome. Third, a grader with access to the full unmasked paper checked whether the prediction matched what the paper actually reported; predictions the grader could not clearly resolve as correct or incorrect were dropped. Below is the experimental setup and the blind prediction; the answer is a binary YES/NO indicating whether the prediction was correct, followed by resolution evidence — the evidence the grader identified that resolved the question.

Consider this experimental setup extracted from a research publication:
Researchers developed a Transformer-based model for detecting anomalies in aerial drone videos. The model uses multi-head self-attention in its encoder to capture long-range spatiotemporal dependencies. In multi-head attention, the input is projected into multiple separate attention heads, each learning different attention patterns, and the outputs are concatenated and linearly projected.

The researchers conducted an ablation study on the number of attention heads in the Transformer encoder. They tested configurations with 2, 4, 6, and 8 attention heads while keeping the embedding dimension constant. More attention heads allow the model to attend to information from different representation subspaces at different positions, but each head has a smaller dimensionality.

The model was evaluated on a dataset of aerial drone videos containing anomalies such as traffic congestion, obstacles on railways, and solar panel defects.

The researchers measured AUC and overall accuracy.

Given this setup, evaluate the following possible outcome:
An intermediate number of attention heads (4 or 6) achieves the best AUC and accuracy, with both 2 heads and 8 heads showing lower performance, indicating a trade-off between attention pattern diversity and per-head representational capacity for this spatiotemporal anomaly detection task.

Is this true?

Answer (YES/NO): YES